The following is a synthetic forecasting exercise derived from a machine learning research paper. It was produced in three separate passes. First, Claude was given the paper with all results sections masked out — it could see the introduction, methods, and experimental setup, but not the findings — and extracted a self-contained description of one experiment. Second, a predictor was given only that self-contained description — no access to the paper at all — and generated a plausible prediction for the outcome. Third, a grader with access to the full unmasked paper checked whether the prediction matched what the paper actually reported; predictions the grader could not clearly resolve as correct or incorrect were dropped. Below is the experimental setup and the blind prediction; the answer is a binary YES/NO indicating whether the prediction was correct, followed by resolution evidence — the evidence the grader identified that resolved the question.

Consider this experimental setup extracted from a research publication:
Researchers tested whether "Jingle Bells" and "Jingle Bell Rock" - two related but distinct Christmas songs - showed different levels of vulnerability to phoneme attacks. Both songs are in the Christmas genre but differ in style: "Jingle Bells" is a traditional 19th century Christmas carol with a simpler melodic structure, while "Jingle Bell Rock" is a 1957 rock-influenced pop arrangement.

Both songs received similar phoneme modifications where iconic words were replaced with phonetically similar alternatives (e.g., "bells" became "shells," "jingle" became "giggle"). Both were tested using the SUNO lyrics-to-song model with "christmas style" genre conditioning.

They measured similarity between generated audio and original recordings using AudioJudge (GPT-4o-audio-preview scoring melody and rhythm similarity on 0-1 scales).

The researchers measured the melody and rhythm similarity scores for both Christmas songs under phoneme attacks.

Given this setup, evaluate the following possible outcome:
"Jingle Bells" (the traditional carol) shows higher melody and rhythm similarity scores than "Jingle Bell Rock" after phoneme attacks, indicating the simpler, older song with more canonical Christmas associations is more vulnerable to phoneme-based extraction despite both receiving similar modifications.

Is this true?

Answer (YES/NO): NO